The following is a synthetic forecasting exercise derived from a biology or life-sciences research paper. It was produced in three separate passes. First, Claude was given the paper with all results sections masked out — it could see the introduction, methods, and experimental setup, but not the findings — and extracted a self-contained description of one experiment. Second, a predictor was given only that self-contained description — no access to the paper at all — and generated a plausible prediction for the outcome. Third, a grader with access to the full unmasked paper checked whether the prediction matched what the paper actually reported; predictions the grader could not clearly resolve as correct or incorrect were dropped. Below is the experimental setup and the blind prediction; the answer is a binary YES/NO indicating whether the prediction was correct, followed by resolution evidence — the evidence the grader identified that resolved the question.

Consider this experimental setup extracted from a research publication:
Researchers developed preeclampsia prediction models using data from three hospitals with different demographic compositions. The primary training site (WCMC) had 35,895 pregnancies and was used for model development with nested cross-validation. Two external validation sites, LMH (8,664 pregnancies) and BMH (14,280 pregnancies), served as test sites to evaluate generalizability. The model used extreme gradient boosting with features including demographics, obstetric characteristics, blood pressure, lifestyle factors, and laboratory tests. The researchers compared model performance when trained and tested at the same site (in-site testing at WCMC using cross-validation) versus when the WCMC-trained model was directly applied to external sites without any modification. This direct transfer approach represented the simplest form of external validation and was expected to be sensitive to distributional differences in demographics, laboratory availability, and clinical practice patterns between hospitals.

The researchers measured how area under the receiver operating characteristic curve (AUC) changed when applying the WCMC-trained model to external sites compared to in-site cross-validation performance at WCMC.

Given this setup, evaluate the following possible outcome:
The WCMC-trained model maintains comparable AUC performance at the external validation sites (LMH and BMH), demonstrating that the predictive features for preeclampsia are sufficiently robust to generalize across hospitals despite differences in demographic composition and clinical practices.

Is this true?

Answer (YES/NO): NO